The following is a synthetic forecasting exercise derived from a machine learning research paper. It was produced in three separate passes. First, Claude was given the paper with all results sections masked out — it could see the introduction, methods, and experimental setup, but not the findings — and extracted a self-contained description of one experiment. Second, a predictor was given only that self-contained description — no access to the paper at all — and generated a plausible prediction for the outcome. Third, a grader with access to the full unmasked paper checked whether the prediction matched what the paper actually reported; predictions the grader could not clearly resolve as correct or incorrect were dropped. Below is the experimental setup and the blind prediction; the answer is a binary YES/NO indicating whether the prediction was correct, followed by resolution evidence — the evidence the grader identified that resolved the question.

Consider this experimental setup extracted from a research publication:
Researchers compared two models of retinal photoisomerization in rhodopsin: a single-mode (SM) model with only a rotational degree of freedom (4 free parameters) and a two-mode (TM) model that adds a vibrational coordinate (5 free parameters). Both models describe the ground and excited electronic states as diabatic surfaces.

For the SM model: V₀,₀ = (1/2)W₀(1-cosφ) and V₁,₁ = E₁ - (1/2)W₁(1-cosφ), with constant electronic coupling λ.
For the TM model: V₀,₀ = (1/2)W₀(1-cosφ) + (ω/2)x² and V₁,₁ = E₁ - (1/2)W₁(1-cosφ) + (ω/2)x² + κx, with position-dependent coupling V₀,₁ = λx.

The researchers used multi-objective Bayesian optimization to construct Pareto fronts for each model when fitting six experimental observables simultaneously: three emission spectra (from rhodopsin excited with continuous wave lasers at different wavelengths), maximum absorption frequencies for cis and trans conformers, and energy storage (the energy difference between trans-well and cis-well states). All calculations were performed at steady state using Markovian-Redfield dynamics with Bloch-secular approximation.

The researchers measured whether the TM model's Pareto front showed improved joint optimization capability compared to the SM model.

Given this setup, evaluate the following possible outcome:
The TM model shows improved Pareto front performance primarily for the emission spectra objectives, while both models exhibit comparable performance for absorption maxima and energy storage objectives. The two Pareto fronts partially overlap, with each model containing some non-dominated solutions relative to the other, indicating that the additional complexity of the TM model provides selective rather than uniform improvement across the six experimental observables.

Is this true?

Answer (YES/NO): NO